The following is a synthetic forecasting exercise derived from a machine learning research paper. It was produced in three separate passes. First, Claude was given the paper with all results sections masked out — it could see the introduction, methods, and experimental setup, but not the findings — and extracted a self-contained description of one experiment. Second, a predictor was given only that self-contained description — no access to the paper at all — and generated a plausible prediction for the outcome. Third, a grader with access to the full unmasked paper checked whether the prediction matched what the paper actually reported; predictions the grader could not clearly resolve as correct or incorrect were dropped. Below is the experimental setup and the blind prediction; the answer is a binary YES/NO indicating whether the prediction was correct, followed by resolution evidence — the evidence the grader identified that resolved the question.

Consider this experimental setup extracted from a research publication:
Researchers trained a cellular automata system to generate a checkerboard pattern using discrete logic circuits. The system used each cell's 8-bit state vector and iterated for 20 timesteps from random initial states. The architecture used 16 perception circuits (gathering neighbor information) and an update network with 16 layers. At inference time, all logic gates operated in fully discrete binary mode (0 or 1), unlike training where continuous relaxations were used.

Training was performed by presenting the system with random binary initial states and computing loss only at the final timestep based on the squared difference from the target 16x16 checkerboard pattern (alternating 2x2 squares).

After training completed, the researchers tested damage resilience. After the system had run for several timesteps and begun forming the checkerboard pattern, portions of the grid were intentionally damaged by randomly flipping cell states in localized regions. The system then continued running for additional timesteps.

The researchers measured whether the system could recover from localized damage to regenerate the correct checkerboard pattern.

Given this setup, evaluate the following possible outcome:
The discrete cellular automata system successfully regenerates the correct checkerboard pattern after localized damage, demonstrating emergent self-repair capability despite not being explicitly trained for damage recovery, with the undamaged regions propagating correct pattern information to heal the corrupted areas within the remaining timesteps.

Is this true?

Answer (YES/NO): YES